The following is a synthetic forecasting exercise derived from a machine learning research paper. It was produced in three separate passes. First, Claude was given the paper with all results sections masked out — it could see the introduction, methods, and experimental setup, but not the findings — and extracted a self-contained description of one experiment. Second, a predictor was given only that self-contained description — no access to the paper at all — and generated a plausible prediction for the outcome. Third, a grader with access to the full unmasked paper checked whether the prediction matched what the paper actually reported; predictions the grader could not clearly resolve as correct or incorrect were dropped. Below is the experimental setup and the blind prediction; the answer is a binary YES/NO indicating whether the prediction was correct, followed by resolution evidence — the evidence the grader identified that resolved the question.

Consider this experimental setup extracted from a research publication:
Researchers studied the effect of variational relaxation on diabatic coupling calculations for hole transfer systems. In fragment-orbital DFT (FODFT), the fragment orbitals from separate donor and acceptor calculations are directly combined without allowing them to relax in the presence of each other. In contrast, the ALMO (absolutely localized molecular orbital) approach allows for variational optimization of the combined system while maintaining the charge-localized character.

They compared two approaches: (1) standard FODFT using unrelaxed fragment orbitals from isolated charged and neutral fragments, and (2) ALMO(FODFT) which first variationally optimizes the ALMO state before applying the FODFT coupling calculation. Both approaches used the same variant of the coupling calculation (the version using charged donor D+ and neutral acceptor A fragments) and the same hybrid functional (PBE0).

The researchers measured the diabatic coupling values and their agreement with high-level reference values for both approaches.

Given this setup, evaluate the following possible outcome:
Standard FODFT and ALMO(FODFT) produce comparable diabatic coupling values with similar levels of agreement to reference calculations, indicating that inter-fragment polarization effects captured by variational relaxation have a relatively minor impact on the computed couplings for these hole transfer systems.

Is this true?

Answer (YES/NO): NO